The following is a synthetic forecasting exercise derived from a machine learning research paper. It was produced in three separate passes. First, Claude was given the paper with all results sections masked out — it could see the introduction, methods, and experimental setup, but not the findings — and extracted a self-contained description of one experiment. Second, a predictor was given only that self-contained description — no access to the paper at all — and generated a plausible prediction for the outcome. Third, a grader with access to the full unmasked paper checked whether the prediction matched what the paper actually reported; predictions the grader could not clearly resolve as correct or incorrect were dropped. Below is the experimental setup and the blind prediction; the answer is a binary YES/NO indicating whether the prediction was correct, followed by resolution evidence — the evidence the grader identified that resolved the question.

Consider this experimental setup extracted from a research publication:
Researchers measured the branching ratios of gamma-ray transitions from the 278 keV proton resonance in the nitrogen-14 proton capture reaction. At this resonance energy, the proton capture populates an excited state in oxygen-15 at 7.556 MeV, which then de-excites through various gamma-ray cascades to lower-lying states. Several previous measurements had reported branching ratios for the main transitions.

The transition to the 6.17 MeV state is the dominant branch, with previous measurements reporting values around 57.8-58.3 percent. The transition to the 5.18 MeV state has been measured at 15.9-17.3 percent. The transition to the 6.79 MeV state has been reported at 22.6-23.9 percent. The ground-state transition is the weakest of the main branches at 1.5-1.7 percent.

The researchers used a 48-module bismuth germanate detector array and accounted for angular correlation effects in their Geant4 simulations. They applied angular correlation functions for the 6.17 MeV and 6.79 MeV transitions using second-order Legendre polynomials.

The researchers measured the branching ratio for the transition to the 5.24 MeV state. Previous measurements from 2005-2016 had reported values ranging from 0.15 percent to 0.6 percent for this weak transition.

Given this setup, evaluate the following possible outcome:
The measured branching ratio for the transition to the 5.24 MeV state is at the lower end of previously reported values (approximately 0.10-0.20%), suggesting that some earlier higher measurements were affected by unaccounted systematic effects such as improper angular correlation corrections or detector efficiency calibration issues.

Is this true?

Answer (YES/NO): NO